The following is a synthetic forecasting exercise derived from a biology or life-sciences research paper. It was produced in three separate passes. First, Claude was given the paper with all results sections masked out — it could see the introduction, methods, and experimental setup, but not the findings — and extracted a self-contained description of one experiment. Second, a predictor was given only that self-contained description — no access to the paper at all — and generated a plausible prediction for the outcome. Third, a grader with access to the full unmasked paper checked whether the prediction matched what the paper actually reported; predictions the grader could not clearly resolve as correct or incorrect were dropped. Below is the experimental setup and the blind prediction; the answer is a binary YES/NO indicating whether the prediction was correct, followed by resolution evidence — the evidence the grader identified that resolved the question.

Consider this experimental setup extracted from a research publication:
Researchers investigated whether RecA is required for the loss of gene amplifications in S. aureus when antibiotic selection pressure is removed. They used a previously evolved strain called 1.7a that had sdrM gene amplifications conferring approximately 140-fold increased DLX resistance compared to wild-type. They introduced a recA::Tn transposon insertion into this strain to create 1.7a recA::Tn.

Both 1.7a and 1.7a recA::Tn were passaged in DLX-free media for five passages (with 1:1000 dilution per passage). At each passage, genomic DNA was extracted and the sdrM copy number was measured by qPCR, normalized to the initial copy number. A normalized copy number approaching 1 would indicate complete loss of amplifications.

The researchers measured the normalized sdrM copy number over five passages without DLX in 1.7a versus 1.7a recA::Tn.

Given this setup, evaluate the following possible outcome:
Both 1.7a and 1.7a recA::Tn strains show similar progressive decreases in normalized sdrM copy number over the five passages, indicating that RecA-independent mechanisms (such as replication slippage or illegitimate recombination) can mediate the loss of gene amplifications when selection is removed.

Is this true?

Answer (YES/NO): NO